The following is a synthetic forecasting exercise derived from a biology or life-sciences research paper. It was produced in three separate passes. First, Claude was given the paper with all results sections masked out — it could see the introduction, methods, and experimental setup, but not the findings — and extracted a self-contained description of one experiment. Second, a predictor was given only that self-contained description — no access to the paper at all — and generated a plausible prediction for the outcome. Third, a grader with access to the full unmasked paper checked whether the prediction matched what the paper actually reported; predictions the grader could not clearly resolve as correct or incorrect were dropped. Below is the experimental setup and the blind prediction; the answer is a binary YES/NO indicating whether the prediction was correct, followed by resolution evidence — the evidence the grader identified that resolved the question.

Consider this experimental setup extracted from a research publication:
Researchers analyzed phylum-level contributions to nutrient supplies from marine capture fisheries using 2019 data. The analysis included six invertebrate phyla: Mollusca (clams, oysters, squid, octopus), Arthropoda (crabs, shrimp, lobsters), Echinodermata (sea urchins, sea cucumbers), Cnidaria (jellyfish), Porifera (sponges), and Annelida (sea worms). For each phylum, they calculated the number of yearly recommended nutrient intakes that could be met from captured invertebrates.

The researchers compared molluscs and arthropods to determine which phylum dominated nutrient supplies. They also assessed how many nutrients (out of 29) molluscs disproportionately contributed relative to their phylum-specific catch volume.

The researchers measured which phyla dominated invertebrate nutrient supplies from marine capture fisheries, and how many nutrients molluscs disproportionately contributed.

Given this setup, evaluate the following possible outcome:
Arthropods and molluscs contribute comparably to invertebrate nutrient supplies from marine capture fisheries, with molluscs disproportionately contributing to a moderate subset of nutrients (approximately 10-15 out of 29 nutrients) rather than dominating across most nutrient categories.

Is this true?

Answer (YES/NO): NO